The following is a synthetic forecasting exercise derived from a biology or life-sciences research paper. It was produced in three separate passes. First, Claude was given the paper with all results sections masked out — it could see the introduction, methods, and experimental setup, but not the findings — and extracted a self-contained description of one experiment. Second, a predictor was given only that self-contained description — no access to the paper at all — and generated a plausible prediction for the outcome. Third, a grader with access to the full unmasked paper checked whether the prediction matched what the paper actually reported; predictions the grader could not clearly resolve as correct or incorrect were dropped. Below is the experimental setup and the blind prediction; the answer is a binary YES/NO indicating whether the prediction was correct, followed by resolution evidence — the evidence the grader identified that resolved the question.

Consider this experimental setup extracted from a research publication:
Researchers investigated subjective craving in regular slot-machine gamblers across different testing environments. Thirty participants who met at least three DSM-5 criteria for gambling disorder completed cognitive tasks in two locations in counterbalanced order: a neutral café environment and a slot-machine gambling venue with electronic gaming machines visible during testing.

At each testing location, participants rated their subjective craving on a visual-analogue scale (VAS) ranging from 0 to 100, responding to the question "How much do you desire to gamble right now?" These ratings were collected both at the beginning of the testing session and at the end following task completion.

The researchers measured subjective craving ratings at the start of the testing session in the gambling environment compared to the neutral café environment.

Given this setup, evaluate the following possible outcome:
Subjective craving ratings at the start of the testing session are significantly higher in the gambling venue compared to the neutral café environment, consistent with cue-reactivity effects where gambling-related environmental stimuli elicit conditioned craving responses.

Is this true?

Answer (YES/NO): YES